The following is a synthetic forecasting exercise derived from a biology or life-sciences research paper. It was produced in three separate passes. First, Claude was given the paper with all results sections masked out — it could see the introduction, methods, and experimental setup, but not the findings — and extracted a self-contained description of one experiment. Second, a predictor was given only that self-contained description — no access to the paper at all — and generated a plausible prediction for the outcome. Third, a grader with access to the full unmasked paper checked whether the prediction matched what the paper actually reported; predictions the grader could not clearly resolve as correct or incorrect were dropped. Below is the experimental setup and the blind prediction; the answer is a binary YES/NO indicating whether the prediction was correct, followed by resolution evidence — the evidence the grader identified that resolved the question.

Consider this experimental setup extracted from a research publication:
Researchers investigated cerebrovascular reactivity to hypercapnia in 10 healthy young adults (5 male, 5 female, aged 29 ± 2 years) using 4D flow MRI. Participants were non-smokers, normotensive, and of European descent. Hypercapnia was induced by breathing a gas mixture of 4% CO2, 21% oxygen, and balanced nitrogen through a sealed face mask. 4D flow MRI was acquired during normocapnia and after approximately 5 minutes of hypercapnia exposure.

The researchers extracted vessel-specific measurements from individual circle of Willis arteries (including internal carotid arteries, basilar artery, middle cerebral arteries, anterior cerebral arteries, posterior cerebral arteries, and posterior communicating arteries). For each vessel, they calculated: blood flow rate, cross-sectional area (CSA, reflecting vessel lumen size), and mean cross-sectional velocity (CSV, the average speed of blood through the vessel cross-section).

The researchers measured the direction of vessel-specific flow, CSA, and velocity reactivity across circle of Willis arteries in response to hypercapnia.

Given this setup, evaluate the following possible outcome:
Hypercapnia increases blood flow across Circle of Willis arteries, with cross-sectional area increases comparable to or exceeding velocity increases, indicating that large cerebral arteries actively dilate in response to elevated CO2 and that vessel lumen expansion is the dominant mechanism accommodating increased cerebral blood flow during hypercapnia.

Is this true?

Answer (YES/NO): NO